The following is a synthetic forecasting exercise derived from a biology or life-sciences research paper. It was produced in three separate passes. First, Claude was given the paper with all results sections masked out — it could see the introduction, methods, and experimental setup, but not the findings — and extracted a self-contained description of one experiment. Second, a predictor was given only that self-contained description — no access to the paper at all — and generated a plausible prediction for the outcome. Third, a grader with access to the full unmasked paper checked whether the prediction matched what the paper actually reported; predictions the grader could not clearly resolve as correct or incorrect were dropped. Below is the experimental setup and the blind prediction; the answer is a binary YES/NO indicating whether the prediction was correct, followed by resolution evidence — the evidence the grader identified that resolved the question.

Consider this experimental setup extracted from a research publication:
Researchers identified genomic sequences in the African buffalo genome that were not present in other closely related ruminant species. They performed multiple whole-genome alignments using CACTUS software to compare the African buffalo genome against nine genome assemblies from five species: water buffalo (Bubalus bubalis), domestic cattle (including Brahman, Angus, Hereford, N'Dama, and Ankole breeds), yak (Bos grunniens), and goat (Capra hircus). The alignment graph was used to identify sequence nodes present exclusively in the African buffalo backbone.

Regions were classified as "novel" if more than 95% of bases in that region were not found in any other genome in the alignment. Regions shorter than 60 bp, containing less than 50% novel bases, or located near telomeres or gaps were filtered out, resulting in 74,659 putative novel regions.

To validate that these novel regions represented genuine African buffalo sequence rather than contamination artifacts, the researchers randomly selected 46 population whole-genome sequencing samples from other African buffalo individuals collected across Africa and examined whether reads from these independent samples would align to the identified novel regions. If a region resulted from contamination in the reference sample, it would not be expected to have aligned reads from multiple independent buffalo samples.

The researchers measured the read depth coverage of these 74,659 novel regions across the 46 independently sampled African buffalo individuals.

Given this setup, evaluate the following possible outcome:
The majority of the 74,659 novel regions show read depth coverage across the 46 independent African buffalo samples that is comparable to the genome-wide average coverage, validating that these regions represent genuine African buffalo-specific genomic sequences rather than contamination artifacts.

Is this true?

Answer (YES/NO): YES